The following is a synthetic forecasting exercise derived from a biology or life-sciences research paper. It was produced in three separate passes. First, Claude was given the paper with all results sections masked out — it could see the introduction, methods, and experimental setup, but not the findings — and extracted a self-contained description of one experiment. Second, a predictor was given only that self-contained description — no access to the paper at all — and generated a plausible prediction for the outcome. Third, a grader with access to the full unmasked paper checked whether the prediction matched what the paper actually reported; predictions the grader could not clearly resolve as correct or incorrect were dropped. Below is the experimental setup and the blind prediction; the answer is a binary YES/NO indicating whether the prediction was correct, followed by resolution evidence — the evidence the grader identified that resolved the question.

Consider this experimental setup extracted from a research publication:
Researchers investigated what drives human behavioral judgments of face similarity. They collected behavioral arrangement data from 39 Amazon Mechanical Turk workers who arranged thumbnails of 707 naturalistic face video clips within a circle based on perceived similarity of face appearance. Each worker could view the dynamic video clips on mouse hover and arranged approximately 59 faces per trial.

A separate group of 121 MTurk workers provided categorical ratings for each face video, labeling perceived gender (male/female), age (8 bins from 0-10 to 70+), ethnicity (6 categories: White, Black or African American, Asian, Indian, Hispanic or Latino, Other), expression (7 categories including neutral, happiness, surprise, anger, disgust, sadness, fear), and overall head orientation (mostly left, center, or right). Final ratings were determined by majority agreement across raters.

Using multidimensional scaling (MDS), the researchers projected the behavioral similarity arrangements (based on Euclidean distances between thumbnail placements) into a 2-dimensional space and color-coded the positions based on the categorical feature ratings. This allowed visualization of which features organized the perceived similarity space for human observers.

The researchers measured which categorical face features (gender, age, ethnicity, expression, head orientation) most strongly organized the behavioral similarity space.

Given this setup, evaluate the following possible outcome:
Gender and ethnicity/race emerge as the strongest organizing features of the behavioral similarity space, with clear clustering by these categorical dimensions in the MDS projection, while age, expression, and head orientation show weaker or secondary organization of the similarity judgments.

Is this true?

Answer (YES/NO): NO